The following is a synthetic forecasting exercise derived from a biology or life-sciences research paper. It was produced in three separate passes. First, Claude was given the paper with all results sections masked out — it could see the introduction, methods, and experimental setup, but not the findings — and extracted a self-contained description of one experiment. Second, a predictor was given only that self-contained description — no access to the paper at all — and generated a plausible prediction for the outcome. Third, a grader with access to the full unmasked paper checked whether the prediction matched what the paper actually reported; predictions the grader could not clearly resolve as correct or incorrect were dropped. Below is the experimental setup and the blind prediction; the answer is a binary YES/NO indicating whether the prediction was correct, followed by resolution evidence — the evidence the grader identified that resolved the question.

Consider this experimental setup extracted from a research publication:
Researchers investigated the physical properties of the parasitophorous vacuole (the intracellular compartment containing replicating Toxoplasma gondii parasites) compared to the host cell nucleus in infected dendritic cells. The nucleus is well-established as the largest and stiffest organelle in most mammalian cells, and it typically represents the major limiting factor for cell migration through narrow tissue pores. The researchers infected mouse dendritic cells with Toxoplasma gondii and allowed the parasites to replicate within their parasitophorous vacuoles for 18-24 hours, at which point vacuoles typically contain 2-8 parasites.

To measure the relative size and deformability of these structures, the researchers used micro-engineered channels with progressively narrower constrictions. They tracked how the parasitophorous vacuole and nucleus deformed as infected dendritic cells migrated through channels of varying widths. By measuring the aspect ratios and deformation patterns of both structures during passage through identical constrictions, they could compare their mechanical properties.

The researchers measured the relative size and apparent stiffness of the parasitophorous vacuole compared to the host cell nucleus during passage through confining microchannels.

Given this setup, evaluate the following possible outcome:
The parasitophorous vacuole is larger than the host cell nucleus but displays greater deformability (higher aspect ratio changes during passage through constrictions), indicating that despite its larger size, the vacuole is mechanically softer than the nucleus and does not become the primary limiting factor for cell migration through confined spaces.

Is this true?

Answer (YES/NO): NO